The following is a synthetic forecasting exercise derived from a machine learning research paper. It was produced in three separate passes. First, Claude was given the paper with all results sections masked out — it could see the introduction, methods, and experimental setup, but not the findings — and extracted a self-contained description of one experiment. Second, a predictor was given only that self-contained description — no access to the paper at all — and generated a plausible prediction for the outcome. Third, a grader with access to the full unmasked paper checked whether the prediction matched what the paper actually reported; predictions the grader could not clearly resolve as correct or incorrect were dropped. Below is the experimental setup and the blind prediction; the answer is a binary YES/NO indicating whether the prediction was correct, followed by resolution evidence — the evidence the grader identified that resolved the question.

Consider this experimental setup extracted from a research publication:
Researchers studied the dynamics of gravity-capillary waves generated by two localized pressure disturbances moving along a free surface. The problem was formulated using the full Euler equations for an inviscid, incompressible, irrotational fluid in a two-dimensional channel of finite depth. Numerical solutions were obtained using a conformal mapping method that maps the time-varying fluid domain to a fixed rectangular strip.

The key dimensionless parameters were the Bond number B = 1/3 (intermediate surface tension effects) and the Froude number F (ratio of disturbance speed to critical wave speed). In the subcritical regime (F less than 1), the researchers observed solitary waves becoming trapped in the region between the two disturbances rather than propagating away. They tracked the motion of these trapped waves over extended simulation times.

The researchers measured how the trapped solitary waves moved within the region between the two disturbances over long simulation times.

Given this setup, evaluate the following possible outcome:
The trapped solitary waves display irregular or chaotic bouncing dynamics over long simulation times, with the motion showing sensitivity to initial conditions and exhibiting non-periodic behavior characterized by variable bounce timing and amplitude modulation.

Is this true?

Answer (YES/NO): NO